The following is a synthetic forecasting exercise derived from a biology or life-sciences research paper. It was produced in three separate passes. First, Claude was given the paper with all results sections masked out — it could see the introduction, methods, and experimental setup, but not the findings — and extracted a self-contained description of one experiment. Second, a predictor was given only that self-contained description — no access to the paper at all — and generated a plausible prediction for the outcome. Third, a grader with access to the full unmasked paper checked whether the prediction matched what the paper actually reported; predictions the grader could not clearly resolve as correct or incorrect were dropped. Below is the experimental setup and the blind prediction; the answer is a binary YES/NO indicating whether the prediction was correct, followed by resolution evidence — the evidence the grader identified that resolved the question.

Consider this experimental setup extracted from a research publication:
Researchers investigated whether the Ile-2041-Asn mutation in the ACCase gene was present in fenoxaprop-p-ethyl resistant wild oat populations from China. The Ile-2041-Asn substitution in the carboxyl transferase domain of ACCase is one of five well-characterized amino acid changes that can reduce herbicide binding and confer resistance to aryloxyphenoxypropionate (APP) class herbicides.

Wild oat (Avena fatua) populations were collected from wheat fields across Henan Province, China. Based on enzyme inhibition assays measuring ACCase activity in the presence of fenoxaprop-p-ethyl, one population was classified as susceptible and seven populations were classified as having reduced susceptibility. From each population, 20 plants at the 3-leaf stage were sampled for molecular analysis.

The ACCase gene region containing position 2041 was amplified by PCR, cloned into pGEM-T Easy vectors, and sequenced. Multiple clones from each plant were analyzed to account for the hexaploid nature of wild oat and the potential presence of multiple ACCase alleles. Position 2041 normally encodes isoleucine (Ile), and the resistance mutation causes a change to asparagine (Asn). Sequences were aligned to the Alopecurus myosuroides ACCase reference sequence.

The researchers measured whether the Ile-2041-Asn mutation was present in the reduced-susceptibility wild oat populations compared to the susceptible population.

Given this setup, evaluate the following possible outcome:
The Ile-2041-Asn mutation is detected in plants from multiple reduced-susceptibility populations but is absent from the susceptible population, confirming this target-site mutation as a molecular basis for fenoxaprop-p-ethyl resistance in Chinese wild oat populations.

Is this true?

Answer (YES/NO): NO